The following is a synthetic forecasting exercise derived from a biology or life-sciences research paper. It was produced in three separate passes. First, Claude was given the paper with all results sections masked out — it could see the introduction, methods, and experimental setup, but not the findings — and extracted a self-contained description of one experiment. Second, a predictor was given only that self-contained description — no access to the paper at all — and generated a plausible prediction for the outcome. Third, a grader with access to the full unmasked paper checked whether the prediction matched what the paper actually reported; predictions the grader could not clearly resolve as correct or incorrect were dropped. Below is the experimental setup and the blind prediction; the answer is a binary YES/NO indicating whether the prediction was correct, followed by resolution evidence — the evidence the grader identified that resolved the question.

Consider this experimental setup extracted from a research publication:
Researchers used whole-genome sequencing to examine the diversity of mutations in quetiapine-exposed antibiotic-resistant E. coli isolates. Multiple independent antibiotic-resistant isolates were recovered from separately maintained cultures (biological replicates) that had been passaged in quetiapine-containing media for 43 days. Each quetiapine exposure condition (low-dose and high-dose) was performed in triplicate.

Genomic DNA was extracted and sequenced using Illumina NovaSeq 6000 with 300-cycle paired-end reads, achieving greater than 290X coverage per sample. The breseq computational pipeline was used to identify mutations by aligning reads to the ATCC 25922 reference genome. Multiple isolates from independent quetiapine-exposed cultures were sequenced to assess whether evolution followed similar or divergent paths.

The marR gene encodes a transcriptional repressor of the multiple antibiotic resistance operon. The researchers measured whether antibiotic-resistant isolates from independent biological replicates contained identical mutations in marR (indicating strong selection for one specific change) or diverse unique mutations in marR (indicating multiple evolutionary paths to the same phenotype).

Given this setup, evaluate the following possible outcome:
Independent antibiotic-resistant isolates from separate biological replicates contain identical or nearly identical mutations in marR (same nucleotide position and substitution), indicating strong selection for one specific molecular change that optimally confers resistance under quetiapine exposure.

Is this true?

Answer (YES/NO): NO